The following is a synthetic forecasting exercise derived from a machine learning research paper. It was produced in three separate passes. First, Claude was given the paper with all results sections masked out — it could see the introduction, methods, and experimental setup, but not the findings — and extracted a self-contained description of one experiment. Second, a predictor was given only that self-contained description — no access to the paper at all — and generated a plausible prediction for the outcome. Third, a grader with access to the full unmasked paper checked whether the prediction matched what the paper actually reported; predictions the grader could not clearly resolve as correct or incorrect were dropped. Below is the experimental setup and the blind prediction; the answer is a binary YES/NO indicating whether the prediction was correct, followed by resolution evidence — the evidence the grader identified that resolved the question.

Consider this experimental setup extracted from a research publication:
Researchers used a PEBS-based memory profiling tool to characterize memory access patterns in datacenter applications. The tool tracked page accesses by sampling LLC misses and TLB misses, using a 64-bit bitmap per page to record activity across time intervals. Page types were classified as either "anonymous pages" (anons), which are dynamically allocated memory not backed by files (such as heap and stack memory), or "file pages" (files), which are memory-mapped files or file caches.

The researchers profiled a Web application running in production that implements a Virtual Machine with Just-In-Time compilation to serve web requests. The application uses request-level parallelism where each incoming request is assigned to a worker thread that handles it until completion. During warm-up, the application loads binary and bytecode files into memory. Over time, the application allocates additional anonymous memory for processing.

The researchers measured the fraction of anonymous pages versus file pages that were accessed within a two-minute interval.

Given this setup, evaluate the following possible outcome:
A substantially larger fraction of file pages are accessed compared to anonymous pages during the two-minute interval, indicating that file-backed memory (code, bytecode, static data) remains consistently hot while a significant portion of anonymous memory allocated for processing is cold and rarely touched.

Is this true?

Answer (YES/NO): NO